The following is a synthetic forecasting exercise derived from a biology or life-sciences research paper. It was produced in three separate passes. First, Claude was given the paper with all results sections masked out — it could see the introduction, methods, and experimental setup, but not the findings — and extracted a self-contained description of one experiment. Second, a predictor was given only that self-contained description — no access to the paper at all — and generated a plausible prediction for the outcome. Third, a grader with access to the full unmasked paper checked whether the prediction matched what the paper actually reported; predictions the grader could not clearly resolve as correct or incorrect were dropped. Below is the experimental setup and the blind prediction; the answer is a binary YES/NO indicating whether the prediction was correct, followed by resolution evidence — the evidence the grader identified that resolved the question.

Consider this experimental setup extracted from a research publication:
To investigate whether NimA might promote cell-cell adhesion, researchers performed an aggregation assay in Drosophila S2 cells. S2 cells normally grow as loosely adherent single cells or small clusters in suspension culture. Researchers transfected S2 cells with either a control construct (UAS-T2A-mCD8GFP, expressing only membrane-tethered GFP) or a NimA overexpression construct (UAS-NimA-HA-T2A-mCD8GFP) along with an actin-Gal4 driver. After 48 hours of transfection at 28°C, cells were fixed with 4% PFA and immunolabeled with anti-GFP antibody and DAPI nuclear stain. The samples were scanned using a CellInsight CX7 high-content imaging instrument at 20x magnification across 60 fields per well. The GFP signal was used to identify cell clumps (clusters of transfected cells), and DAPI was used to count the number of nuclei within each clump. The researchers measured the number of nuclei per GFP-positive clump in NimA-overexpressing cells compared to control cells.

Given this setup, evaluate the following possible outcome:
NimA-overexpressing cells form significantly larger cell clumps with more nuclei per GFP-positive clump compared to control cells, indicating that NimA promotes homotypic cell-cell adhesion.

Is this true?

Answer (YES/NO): YES